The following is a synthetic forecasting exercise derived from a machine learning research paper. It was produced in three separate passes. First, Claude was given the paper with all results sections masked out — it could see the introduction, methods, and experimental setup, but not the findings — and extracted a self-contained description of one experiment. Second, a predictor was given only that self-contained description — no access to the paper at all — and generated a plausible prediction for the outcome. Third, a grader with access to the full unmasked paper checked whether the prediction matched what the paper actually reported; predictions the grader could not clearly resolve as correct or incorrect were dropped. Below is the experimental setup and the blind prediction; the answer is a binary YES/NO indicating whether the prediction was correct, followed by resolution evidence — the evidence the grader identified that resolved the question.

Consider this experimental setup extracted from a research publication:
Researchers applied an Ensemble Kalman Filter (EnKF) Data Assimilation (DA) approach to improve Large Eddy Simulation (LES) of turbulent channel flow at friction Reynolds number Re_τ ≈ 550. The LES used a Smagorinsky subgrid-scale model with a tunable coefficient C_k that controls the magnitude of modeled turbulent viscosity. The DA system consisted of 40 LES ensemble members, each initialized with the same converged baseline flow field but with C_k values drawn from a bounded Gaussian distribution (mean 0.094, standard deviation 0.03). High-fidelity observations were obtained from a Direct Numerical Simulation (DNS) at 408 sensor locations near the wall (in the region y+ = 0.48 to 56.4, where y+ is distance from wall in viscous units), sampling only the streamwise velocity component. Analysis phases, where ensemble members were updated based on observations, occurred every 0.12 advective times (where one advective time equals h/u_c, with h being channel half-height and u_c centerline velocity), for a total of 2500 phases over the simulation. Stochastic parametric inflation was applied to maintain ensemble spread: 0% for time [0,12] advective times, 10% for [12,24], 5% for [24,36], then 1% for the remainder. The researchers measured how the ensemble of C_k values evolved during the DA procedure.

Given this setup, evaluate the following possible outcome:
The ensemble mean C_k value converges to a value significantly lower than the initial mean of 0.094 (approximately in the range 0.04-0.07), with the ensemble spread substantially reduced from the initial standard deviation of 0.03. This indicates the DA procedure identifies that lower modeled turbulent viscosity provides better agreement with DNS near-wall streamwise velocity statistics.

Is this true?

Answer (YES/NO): NO